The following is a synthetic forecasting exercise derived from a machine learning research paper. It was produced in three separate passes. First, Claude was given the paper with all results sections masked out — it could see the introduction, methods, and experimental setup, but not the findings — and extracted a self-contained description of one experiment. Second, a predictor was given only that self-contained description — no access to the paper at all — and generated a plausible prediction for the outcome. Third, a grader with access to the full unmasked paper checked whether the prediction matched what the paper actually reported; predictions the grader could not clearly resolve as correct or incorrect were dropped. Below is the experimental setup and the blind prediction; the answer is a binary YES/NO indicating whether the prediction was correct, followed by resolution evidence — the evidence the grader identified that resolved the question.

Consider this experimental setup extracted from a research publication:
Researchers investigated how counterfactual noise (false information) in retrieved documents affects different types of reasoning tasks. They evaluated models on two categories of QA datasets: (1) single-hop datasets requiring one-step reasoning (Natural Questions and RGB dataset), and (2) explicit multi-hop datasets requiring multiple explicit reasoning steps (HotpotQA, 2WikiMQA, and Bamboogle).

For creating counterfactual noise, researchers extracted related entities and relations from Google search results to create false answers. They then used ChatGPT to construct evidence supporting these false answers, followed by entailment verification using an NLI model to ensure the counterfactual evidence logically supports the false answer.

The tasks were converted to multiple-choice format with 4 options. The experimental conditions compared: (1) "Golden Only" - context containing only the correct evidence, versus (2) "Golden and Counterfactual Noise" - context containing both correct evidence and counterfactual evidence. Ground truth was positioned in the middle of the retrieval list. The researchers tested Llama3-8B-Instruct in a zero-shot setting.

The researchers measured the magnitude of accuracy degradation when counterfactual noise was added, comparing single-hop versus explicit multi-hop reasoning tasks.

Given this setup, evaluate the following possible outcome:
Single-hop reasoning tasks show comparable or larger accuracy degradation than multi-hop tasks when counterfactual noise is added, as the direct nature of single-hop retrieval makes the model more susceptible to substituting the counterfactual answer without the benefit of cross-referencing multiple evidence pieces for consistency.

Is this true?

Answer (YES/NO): NO